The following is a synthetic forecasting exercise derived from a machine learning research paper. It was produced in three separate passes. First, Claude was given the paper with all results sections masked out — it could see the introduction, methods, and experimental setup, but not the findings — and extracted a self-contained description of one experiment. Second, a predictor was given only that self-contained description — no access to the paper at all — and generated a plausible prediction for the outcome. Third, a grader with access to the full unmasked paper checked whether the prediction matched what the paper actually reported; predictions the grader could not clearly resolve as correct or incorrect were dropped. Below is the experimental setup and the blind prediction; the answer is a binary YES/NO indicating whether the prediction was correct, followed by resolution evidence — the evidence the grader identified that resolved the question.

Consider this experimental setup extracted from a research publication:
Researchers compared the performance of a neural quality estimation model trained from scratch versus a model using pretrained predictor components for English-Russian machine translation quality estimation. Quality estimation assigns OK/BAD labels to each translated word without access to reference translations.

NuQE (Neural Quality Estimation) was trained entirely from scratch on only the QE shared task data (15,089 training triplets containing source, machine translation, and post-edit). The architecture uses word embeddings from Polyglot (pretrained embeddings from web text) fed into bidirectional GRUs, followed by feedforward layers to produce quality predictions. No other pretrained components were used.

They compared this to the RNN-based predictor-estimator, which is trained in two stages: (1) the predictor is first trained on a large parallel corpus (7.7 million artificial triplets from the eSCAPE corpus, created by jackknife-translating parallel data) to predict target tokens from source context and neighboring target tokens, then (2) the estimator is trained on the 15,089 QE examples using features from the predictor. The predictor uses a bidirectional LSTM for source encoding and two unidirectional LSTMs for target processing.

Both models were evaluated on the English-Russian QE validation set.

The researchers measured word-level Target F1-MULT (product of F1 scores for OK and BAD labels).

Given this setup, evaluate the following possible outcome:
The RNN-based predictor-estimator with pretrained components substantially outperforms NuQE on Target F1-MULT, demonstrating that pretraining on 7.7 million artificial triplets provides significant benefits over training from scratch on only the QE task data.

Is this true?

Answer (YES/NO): NO